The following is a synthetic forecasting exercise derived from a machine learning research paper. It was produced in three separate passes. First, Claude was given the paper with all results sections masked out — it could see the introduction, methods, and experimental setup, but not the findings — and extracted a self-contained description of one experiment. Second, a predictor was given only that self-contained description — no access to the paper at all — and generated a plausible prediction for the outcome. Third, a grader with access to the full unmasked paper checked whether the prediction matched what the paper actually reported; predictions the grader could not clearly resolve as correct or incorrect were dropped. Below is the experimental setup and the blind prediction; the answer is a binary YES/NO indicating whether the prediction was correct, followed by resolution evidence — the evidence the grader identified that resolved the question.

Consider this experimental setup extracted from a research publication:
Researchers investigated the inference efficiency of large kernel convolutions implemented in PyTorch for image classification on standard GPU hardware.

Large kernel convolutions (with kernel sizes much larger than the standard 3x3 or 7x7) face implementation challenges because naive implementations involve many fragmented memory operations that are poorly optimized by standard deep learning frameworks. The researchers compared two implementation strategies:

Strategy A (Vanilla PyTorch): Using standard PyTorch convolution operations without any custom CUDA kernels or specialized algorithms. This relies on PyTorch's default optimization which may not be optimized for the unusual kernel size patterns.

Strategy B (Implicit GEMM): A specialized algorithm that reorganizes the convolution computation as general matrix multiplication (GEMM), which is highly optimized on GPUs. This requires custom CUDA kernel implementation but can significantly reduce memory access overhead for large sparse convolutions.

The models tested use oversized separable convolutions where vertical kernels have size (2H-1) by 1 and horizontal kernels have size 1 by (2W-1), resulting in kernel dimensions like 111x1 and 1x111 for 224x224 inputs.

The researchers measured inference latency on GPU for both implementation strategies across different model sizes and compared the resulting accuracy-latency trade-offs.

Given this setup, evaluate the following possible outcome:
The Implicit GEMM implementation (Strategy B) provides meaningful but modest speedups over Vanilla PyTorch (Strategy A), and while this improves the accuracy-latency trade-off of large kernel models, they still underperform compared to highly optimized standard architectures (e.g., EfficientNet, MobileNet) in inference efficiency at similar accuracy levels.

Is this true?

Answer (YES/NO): NO